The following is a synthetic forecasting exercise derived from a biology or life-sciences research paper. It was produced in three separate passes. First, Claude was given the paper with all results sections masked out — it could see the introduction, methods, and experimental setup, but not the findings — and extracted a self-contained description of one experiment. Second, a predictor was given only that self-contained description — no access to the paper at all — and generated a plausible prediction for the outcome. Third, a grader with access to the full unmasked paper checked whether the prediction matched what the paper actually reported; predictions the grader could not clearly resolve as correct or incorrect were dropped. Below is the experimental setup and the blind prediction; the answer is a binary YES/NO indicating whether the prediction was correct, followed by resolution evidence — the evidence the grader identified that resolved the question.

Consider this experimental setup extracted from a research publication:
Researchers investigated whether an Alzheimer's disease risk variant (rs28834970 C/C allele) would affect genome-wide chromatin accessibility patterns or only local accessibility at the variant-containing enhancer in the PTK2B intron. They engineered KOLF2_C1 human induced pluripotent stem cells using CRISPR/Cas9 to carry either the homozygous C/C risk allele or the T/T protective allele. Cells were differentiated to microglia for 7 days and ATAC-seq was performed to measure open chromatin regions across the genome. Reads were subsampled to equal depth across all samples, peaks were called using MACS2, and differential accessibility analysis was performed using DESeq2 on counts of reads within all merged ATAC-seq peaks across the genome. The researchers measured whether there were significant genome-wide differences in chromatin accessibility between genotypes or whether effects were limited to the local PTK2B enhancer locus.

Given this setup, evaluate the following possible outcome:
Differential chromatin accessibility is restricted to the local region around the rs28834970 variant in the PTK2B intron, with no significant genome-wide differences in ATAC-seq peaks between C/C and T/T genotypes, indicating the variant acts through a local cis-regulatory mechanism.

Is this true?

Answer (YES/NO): YES